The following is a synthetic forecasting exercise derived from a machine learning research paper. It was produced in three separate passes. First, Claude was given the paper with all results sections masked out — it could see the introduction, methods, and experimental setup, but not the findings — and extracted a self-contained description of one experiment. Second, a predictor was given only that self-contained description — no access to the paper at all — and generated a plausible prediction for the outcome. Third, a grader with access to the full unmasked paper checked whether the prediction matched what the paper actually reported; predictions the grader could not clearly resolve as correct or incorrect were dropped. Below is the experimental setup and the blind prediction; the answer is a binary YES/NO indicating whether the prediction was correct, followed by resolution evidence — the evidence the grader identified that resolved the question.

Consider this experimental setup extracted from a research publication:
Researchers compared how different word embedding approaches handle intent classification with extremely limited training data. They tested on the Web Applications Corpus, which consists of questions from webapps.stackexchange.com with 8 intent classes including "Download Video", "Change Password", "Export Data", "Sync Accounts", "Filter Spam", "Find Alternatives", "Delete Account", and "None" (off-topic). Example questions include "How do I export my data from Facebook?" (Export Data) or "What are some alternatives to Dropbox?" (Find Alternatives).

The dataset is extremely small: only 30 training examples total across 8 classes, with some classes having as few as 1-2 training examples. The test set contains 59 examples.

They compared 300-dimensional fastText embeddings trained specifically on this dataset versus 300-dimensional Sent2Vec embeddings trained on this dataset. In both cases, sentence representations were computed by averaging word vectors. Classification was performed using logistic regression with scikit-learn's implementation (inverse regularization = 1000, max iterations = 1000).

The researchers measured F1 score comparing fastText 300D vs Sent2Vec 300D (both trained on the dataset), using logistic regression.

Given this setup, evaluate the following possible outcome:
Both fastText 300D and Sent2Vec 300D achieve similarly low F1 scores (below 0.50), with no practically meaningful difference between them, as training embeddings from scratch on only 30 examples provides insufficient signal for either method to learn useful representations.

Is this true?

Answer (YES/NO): NO